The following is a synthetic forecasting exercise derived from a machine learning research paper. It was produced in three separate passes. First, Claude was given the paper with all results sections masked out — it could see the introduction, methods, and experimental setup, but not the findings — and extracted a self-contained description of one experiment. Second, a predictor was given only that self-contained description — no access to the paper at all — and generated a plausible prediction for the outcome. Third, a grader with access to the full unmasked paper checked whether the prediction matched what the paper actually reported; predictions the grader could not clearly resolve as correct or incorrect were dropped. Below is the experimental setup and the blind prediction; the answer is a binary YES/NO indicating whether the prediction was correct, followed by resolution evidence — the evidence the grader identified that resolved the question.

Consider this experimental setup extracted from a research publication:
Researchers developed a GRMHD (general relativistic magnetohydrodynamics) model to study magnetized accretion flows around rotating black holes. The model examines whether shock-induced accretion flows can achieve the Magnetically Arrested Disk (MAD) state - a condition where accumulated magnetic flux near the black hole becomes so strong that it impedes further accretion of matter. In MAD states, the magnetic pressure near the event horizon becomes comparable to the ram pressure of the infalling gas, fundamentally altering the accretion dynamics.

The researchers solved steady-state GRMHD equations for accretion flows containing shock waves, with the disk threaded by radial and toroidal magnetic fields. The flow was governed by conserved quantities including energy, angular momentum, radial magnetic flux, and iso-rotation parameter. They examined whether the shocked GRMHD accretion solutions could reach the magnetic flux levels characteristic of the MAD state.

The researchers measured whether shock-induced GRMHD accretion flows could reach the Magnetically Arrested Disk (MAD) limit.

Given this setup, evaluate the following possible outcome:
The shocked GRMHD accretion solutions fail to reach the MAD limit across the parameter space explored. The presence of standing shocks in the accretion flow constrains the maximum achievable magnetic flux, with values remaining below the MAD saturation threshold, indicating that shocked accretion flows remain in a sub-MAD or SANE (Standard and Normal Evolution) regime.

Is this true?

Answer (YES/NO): YES